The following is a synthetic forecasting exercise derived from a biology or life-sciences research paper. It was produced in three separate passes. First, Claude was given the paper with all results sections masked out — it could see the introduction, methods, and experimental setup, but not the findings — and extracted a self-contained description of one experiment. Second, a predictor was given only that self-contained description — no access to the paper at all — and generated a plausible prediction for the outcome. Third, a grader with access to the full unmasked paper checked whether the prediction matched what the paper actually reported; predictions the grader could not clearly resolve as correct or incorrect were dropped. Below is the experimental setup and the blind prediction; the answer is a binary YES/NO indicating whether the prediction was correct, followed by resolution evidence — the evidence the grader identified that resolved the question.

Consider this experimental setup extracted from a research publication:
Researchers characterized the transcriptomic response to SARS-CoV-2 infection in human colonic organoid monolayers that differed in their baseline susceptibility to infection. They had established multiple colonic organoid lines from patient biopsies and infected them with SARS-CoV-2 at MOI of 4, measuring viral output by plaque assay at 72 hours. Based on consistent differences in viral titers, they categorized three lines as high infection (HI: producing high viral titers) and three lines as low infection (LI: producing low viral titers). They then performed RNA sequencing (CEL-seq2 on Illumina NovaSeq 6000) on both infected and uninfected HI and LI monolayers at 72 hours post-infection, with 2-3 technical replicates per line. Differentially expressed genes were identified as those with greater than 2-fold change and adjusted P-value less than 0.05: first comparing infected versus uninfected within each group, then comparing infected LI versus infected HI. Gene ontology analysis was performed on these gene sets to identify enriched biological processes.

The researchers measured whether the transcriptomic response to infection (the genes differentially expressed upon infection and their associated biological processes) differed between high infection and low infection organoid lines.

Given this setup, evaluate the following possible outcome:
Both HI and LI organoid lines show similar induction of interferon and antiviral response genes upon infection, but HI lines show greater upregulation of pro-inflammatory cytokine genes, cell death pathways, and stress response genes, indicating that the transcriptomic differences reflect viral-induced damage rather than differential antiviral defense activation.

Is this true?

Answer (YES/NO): NO